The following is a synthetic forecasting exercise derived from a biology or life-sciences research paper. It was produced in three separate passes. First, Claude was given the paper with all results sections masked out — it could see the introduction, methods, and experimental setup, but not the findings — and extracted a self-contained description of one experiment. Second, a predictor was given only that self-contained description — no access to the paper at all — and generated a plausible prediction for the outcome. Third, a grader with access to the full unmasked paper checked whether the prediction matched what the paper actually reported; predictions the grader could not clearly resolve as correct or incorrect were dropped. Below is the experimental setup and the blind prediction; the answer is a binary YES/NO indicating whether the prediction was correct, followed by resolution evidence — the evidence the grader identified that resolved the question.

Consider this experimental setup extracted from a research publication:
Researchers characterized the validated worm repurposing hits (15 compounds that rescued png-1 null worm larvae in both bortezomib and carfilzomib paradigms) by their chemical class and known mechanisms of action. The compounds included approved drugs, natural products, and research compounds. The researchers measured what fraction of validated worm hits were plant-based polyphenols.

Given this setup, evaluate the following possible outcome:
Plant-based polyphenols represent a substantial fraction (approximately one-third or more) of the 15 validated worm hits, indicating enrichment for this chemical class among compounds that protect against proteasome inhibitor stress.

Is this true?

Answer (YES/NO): YES